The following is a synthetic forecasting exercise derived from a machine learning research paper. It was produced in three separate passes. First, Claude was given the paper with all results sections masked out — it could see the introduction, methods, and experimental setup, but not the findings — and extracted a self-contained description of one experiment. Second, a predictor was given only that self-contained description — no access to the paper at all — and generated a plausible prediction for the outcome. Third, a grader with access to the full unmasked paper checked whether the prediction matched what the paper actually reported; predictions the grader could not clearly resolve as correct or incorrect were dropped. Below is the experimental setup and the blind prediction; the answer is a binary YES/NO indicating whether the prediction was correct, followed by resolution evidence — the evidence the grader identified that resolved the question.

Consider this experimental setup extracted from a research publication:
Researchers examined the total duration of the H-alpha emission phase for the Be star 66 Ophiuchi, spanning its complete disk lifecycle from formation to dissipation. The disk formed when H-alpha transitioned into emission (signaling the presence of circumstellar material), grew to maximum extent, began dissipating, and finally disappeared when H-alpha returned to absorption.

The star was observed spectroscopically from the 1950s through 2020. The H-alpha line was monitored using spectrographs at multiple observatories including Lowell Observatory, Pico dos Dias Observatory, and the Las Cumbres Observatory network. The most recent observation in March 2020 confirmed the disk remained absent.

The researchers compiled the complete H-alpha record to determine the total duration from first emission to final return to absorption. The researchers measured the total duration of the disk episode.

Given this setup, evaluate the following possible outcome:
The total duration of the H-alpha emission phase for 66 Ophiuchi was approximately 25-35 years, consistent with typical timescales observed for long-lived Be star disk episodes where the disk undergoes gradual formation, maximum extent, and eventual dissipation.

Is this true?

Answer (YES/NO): NO